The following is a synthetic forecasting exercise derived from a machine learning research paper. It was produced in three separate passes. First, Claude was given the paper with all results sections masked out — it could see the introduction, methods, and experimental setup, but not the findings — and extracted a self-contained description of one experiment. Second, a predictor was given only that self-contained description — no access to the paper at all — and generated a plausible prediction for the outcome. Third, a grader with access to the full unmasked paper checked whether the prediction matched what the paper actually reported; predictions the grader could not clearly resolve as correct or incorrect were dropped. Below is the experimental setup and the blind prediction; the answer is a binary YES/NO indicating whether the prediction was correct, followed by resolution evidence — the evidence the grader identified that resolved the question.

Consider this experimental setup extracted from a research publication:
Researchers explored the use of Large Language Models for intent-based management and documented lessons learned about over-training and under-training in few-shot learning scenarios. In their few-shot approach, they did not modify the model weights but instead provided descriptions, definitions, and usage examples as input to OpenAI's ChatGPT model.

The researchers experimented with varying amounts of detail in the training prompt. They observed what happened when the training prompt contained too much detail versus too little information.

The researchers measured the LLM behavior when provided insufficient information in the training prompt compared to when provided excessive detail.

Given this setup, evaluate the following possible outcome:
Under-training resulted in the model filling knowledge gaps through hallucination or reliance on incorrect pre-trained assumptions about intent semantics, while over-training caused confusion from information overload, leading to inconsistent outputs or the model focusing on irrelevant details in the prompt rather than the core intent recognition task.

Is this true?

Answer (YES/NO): NO